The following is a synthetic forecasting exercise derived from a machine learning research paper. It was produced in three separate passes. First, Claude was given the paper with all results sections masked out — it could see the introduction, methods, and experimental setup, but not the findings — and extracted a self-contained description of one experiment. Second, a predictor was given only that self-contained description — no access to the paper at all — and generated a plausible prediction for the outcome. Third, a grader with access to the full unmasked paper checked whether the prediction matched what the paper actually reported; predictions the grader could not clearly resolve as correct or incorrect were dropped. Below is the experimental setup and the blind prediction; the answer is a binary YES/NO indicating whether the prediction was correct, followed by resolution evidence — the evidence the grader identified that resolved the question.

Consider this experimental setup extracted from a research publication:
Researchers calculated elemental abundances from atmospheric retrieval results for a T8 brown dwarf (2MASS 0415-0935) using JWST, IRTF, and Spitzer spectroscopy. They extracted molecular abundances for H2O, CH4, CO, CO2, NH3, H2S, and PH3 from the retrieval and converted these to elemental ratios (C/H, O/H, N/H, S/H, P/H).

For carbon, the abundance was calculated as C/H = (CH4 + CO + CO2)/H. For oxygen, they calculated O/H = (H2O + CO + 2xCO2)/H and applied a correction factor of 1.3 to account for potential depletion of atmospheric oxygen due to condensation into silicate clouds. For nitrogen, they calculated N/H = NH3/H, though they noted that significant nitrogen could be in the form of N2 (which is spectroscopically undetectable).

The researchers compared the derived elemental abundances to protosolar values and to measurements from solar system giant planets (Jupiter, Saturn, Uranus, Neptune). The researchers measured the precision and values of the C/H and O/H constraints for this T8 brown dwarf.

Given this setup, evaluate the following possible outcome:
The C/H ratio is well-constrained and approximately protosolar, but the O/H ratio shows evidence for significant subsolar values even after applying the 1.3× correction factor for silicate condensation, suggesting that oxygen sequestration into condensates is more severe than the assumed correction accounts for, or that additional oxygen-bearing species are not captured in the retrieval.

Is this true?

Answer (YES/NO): NO